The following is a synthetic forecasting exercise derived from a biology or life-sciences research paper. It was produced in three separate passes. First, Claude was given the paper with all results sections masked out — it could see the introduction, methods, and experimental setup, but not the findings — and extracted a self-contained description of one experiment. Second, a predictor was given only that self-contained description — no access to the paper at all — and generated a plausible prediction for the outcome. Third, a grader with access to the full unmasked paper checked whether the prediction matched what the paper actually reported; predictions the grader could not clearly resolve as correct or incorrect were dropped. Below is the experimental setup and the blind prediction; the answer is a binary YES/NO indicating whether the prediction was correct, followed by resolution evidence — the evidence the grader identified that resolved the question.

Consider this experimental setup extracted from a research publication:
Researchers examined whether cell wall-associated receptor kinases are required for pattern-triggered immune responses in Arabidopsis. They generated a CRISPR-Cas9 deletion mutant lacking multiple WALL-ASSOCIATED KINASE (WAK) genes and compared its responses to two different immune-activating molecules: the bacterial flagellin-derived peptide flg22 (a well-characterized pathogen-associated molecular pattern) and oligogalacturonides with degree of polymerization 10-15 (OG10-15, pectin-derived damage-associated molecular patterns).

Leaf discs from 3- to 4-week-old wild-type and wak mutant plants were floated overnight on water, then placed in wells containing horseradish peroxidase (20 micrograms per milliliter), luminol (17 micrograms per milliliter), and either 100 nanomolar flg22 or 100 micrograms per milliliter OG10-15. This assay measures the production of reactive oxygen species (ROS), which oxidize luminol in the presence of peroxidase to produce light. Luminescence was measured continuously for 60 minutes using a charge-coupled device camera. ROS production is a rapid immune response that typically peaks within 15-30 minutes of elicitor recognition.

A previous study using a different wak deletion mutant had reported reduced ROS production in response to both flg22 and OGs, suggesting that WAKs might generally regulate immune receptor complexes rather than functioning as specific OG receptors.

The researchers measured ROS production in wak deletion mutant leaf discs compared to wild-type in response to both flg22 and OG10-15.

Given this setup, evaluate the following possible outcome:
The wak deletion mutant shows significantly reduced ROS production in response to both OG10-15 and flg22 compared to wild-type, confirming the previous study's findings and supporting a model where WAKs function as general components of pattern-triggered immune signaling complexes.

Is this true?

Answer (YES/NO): NO